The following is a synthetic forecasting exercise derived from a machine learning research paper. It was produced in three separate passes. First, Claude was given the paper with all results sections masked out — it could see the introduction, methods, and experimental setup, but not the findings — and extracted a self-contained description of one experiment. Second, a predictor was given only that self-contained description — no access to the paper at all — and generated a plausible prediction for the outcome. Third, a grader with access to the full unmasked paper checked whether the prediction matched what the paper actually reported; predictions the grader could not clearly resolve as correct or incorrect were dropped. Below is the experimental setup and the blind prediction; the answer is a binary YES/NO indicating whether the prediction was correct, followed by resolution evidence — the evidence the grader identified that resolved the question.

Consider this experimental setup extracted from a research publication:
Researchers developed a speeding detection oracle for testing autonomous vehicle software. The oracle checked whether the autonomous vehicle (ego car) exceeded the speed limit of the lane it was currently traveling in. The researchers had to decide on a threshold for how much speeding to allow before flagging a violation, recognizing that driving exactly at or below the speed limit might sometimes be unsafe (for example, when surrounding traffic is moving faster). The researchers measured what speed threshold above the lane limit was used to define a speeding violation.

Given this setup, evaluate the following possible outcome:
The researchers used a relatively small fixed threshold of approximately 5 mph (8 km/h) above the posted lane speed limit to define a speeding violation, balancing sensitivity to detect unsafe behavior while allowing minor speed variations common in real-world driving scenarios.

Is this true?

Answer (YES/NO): YES